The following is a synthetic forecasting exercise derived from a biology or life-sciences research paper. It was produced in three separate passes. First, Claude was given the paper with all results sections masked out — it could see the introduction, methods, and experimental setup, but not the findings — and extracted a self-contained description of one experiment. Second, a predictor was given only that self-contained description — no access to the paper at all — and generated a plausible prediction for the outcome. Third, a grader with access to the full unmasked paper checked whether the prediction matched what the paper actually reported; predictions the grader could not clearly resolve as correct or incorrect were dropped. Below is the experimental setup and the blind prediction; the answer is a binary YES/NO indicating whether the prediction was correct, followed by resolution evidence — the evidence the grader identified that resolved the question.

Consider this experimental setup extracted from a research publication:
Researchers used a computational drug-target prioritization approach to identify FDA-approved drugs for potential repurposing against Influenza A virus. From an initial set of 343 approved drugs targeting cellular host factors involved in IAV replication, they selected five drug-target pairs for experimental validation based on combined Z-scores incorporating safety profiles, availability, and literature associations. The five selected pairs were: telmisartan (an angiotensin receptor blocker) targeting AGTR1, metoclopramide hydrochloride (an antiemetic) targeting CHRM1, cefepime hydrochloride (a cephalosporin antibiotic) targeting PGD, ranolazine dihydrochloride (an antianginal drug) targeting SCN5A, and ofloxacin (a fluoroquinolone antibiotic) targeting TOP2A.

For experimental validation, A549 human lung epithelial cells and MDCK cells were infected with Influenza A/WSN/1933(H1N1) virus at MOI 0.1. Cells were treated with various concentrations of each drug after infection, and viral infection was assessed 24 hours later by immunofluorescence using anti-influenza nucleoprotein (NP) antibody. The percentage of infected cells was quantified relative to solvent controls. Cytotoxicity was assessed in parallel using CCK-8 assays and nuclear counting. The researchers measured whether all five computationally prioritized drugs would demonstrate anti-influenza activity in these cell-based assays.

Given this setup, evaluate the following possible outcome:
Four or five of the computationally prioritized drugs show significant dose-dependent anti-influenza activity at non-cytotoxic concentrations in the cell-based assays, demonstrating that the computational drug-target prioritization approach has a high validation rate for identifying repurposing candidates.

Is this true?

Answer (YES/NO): YES